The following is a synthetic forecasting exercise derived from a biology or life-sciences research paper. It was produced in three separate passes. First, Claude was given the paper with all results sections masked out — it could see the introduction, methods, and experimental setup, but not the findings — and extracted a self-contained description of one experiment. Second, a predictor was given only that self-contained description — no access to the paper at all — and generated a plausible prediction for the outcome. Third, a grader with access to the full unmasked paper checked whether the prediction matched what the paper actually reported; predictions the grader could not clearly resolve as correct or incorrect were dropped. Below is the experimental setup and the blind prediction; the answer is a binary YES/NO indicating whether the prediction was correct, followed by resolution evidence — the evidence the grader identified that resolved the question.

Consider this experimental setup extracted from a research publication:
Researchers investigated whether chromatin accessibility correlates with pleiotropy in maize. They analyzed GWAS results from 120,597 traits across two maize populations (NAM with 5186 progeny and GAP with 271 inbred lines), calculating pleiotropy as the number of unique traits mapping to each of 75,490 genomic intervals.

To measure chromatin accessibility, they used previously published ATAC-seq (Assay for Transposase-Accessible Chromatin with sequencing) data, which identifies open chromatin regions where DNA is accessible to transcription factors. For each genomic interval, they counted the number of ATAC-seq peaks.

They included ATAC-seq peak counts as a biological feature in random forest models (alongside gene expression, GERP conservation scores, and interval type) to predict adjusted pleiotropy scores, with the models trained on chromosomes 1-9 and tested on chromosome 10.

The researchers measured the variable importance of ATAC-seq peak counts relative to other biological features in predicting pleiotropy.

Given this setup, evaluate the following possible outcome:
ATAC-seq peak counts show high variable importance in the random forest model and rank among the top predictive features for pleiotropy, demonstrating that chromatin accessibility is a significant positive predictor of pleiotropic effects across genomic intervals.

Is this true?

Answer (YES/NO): NO